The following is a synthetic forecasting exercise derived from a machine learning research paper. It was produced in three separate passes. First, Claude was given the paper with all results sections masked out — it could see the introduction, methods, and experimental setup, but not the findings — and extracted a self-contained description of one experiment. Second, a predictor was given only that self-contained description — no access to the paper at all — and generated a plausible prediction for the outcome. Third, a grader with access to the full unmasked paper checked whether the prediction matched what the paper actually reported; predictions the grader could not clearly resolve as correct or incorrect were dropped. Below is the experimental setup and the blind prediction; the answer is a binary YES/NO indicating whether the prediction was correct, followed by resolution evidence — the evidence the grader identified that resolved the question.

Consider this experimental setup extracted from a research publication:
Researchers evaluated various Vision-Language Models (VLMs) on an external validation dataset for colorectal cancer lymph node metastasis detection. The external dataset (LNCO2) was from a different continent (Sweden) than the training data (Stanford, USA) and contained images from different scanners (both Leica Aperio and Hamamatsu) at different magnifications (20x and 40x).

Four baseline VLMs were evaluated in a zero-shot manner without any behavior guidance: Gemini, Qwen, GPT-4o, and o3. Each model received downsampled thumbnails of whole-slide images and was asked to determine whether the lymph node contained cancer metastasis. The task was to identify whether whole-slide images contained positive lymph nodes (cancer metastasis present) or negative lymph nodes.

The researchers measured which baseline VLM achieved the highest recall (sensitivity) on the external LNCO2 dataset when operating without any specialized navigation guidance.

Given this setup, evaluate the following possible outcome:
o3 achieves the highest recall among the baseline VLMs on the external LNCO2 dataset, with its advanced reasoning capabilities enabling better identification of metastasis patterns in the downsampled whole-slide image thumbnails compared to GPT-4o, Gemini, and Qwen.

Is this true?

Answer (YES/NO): YES